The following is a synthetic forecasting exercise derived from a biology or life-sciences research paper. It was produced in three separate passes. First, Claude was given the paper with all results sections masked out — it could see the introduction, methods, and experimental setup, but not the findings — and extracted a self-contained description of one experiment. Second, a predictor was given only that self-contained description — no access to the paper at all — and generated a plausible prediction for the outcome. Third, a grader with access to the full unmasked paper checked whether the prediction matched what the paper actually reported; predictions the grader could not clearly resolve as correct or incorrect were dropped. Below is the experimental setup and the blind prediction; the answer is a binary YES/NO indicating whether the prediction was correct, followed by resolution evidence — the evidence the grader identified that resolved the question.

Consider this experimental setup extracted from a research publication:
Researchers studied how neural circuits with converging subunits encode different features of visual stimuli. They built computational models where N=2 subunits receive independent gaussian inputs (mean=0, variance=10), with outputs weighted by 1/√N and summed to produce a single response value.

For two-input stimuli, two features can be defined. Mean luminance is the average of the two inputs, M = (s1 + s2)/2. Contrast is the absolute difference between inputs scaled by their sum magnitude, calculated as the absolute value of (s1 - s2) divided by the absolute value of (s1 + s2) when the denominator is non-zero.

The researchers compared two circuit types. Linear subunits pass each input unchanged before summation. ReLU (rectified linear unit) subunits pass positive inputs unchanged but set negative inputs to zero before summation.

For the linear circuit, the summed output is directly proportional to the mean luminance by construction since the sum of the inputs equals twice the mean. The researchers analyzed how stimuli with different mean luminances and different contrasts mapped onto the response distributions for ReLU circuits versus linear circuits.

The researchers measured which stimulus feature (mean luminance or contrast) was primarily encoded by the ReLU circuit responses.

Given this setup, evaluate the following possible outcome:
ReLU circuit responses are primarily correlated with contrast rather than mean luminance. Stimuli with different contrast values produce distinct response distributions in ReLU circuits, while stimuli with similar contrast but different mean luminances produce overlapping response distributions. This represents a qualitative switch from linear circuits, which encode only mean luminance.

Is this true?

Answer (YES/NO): NO